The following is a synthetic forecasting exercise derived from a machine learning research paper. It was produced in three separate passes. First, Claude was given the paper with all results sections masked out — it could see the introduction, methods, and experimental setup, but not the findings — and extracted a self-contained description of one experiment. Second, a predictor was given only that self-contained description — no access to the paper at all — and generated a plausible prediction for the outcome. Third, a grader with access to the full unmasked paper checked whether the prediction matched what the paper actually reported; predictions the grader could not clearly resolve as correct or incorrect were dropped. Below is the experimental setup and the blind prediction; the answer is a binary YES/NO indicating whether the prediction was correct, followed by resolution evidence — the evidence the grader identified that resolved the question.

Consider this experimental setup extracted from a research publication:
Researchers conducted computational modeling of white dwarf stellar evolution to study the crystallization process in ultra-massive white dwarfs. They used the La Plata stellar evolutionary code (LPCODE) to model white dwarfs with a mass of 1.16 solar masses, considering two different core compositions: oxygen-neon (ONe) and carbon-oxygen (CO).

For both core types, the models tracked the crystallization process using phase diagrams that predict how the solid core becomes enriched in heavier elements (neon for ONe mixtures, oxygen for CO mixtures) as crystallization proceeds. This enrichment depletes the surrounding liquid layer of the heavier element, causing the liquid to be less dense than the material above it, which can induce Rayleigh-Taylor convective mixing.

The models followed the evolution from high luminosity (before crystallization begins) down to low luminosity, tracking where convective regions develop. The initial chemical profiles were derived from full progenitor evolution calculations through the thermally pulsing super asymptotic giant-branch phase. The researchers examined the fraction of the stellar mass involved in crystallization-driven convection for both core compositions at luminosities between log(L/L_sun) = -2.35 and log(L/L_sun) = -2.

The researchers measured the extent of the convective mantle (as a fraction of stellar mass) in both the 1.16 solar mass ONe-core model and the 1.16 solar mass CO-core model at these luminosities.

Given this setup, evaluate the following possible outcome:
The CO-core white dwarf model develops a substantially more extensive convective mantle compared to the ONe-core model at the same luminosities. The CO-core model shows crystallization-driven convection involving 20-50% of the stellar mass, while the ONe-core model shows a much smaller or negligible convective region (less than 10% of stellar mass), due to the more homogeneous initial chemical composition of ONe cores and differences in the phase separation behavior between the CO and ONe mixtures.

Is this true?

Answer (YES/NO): NO